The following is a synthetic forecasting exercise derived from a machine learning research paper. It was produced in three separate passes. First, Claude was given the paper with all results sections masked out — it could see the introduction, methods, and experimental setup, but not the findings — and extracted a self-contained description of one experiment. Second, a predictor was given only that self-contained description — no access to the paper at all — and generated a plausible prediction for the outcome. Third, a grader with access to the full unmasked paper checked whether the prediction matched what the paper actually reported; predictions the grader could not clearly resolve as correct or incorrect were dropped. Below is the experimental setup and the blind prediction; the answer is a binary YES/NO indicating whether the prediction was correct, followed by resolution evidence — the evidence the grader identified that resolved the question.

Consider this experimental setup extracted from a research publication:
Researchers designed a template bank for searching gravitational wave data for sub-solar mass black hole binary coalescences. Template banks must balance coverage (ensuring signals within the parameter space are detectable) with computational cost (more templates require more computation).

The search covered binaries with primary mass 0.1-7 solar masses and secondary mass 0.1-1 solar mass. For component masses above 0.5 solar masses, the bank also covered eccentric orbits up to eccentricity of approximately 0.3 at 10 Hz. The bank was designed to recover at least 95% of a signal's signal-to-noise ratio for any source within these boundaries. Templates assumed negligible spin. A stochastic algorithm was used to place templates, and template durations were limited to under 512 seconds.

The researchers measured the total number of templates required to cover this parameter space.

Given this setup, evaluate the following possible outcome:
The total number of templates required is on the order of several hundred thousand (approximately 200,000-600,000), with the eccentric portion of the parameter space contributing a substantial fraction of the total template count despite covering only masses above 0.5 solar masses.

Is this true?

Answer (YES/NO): NO